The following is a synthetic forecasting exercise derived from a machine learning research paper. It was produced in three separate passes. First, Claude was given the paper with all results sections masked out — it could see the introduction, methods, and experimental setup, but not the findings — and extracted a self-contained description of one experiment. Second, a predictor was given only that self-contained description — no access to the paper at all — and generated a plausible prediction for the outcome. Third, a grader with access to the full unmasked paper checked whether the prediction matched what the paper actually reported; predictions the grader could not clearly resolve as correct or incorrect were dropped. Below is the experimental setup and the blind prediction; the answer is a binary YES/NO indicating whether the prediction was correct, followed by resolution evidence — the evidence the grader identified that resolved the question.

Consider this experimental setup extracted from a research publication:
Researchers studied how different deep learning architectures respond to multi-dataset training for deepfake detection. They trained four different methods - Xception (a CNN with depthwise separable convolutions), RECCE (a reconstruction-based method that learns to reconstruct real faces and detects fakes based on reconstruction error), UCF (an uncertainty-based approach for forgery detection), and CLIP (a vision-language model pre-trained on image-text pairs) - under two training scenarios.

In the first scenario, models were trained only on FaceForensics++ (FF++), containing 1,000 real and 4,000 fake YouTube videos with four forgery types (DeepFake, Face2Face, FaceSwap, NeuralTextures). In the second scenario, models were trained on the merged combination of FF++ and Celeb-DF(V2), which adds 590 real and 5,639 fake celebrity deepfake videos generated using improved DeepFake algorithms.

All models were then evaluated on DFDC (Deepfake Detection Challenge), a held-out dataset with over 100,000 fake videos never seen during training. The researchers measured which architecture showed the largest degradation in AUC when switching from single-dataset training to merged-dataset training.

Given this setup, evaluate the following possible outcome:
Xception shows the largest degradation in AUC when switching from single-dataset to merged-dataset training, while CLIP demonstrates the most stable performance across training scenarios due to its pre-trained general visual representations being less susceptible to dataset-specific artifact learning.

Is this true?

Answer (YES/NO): NO